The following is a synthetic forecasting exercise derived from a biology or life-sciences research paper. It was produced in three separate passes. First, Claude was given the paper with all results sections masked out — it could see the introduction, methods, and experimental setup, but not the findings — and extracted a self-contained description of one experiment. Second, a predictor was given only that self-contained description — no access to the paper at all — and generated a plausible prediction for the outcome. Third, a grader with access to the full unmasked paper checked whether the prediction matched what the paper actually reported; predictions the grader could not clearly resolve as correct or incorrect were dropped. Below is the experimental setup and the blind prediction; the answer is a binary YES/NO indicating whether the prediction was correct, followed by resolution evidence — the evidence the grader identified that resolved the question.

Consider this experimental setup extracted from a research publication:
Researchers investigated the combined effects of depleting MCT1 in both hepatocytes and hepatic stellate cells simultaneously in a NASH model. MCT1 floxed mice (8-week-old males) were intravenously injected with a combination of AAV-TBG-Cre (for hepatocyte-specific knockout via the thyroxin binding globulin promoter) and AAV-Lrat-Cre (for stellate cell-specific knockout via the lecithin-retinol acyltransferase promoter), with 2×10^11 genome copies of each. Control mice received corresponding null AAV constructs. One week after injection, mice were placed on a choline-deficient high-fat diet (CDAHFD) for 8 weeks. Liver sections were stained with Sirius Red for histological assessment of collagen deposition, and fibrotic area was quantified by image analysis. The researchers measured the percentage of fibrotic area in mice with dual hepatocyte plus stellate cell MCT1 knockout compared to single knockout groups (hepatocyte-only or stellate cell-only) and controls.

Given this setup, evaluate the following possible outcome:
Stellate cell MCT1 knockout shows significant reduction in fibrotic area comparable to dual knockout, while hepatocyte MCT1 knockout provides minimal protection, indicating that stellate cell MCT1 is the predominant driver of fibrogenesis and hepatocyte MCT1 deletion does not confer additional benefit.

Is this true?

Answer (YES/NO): NO